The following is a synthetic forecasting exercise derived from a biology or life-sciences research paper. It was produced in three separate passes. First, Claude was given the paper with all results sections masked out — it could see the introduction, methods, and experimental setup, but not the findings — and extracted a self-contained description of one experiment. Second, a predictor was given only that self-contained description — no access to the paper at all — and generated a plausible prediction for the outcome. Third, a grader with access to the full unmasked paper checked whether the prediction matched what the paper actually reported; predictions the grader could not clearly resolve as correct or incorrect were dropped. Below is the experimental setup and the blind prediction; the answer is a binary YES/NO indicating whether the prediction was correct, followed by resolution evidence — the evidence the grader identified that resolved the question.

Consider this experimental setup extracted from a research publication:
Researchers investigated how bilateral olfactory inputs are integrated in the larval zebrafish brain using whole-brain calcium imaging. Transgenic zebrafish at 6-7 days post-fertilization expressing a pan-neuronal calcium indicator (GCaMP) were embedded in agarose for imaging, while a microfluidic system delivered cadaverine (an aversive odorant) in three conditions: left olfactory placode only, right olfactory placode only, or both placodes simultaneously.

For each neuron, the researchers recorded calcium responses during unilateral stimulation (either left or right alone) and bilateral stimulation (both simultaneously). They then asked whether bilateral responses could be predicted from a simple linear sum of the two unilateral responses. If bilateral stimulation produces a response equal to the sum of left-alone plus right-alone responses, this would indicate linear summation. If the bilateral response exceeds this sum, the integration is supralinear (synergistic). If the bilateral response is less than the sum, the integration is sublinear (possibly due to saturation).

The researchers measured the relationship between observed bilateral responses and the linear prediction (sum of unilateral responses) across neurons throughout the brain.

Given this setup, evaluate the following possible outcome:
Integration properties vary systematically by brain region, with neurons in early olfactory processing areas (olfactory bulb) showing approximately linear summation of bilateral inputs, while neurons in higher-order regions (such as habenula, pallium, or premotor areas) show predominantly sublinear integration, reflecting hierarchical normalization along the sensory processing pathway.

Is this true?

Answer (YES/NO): NO